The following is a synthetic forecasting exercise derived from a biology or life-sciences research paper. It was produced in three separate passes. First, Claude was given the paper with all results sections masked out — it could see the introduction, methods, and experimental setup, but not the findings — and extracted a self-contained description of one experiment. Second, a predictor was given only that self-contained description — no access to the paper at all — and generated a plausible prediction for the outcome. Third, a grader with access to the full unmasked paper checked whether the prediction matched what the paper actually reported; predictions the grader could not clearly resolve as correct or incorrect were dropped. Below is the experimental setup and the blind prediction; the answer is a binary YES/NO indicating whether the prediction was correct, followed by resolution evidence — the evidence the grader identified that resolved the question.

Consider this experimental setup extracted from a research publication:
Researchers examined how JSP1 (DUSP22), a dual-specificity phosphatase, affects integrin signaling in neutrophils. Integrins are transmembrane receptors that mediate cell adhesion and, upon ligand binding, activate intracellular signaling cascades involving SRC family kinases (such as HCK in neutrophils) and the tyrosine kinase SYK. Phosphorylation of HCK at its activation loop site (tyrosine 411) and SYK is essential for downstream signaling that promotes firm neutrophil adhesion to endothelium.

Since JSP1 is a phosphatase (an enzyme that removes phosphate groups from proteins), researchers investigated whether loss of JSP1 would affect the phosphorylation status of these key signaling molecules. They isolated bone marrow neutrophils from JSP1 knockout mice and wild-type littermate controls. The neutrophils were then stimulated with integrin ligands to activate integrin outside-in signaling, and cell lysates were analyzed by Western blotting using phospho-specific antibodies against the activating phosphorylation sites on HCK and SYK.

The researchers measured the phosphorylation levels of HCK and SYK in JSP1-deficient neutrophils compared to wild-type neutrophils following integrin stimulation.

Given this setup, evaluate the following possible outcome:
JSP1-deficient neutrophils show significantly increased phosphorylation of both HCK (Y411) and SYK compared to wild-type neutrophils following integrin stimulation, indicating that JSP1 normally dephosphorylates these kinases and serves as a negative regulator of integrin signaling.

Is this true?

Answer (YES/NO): NO